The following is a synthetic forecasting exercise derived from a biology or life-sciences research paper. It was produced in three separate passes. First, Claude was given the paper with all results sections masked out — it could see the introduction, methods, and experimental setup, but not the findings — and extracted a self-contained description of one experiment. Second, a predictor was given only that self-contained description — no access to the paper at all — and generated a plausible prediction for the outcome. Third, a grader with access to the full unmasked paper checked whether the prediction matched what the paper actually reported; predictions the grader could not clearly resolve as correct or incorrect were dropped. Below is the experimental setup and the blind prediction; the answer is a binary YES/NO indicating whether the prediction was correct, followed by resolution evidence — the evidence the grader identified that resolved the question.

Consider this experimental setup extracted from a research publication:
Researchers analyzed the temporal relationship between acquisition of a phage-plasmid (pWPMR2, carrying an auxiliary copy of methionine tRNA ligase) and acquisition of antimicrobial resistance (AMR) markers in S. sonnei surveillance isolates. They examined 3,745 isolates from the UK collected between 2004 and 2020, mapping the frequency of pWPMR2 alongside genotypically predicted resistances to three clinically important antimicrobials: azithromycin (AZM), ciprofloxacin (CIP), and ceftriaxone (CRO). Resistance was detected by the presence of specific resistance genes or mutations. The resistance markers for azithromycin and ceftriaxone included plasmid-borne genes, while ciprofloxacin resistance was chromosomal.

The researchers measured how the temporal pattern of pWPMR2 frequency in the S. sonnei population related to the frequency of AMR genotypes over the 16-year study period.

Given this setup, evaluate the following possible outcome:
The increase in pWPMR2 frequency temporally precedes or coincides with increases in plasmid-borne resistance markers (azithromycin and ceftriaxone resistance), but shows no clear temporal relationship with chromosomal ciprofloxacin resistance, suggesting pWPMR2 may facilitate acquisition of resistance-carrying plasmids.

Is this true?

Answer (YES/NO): NO